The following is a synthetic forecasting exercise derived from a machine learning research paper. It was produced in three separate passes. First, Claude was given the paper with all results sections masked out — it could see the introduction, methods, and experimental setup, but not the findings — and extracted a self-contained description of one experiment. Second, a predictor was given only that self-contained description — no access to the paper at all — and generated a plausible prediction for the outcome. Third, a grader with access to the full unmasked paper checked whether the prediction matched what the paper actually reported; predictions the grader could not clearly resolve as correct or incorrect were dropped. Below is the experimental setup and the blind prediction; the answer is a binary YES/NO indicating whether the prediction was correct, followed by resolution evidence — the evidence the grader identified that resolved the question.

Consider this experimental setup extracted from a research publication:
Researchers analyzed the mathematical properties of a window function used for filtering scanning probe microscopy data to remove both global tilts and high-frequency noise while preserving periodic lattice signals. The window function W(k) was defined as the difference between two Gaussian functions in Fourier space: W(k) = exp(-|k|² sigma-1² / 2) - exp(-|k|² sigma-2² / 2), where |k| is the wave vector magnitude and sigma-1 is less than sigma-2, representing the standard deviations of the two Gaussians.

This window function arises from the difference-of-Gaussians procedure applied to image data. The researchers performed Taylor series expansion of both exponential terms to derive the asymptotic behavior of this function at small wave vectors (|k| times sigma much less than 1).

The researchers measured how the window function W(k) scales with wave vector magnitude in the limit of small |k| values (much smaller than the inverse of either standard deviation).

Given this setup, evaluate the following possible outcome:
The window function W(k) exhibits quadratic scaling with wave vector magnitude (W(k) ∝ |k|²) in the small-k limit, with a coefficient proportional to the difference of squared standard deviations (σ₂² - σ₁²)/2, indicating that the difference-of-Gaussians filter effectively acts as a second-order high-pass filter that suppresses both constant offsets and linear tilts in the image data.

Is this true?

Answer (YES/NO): YES